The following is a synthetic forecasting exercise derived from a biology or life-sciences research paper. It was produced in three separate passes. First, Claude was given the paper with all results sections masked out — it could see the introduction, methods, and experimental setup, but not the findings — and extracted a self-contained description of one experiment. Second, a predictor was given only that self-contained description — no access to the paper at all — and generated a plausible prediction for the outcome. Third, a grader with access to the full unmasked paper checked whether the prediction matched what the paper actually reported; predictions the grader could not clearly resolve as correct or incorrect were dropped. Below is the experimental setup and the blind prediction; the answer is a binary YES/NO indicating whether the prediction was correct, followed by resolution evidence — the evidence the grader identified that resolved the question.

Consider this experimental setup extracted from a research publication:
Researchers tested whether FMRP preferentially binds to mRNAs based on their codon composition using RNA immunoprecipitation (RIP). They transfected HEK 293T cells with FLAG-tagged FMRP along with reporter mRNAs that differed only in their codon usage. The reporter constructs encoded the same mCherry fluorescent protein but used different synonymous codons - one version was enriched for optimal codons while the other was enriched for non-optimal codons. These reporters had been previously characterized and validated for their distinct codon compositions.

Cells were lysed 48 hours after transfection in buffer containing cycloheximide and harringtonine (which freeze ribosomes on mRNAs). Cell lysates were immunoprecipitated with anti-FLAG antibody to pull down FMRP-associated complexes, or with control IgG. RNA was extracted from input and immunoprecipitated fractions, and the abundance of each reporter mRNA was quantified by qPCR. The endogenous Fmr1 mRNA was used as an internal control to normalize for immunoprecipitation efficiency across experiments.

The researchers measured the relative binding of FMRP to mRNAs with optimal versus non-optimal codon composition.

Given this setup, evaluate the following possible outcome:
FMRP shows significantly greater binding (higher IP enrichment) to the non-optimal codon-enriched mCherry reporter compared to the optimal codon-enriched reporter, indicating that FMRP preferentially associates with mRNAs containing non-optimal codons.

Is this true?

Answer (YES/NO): NO